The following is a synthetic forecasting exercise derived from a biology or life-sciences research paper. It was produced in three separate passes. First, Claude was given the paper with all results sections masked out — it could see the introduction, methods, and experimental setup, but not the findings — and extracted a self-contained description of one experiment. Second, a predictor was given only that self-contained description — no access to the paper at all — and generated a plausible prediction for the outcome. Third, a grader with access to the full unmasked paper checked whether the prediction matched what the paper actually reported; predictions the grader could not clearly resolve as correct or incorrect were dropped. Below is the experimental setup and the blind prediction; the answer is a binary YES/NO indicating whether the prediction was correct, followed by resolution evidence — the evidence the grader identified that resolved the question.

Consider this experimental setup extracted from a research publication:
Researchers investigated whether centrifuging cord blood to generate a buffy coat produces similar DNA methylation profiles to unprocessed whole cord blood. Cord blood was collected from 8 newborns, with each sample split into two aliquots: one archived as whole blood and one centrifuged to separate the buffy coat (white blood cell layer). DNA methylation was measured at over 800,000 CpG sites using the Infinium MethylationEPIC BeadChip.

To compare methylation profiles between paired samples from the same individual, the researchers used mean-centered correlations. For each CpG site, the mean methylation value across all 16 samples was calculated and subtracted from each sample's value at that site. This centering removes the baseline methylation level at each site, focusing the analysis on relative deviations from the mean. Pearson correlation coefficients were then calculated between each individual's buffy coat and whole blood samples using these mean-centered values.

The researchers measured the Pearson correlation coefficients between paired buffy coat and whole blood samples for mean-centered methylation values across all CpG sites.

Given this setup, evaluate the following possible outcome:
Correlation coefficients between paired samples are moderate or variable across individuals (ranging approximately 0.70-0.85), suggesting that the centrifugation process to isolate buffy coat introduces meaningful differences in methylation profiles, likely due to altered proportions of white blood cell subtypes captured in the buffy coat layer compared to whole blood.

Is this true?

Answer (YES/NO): NO